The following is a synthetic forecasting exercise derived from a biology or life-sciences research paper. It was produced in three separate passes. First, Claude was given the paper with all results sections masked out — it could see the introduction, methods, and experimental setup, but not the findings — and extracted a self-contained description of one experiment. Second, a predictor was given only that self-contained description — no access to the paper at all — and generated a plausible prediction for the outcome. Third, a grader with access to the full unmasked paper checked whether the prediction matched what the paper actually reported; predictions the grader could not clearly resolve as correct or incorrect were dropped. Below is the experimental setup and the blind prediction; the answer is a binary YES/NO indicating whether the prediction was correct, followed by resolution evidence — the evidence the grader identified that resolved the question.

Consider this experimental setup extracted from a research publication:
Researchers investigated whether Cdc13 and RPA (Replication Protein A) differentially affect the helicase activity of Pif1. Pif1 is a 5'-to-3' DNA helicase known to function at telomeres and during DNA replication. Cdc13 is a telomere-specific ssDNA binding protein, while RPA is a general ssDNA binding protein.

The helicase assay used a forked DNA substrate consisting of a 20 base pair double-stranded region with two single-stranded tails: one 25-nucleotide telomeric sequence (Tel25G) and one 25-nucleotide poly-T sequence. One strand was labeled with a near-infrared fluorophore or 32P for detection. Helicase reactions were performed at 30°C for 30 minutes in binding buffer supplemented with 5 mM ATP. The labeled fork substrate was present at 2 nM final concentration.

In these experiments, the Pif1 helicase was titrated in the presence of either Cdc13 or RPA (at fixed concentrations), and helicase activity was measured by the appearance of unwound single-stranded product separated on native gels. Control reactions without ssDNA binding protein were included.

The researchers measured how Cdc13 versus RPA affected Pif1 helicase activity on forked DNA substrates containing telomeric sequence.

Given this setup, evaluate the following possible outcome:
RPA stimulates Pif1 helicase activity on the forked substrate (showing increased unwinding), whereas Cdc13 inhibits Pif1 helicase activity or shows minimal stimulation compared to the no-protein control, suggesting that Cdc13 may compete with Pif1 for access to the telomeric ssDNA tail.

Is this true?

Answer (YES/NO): NO